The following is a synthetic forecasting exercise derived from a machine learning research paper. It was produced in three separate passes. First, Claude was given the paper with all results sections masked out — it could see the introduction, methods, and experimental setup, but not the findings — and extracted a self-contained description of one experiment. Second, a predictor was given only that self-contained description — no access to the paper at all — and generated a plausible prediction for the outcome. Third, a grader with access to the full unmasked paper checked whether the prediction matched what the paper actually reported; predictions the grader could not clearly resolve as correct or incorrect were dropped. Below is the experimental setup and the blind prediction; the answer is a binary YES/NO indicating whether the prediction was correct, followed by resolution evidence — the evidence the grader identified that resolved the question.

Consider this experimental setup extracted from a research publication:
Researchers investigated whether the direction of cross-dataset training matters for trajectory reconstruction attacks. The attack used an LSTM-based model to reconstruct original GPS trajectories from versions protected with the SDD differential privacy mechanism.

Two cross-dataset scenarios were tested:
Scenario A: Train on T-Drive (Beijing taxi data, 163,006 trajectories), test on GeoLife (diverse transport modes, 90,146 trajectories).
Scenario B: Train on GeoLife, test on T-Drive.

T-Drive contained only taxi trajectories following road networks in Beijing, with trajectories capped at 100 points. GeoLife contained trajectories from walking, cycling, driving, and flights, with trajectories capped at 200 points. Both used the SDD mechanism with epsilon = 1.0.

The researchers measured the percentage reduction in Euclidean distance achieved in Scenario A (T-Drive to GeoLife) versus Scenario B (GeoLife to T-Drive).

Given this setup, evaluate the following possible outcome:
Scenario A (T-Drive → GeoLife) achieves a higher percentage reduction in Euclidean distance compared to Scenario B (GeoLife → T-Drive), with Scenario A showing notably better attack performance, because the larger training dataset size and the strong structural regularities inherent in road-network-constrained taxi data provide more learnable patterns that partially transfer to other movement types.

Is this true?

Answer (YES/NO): NO